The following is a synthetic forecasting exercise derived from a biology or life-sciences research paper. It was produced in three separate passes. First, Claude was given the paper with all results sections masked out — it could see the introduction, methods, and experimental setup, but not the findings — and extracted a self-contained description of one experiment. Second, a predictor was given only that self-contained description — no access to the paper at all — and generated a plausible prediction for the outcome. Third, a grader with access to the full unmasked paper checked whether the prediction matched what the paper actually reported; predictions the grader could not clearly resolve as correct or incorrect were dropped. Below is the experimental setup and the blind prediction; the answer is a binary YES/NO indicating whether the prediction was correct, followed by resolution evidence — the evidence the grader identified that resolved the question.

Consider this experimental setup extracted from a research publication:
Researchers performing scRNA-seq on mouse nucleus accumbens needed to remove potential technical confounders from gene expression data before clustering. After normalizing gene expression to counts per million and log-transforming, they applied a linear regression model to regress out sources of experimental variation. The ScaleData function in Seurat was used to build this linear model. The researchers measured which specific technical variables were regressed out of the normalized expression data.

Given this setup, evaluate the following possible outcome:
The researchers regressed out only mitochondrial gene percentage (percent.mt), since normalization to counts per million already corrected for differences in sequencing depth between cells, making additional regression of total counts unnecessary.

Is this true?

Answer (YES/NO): NO